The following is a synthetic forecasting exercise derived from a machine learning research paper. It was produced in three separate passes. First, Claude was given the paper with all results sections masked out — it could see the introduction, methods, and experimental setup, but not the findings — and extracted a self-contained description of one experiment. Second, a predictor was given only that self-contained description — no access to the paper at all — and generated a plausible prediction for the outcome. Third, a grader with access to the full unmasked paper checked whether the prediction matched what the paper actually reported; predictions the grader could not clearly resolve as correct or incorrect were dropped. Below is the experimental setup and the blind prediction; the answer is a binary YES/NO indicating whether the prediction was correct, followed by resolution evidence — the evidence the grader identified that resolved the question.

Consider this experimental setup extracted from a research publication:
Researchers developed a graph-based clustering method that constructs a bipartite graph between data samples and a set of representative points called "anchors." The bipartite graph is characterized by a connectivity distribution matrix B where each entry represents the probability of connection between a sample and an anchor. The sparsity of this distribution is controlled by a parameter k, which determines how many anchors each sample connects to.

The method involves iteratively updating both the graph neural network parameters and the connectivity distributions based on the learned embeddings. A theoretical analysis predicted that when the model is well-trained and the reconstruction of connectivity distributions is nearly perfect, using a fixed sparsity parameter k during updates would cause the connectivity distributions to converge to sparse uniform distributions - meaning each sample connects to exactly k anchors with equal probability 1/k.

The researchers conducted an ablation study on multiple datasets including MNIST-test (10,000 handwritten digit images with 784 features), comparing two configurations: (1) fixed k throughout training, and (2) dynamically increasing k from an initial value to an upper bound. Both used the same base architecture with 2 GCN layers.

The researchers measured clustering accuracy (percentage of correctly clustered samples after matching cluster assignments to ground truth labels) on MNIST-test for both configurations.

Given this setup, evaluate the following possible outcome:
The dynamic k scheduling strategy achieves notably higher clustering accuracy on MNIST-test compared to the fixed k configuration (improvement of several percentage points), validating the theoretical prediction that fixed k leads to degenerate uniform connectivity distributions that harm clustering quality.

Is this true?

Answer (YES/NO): YES